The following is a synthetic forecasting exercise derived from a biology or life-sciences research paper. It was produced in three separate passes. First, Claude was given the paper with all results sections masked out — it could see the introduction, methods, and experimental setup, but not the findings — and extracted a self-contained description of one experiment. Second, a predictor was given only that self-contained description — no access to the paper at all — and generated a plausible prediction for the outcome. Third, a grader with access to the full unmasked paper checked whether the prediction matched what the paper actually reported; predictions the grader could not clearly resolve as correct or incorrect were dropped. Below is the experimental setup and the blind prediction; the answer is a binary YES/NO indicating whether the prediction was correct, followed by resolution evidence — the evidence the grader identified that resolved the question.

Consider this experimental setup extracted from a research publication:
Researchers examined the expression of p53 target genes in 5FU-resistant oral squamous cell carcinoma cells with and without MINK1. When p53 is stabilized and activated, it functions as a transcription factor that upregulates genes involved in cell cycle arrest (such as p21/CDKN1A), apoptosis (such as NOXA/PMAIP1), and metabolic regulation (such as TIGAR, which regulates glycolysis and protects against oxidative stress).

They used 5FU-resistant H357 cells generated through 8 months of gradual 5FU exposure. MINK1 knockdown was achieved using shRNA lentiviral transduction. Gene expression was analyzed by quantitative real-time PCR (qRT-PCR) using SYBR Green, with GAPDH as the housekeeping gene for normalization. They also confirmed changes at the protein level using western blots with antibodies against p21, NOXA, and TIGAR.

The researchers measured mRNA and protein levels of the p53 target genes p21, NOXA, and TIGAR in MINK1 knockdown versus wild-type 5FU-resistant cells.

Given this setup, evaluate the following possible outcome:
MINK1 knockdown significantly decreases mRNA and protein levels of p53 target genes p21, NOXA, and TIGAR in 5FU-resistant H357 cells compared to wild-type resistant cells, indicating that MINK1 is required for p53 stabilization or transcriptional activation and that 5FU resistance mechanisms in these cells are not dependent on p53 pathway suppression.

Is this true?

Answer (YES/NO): NO